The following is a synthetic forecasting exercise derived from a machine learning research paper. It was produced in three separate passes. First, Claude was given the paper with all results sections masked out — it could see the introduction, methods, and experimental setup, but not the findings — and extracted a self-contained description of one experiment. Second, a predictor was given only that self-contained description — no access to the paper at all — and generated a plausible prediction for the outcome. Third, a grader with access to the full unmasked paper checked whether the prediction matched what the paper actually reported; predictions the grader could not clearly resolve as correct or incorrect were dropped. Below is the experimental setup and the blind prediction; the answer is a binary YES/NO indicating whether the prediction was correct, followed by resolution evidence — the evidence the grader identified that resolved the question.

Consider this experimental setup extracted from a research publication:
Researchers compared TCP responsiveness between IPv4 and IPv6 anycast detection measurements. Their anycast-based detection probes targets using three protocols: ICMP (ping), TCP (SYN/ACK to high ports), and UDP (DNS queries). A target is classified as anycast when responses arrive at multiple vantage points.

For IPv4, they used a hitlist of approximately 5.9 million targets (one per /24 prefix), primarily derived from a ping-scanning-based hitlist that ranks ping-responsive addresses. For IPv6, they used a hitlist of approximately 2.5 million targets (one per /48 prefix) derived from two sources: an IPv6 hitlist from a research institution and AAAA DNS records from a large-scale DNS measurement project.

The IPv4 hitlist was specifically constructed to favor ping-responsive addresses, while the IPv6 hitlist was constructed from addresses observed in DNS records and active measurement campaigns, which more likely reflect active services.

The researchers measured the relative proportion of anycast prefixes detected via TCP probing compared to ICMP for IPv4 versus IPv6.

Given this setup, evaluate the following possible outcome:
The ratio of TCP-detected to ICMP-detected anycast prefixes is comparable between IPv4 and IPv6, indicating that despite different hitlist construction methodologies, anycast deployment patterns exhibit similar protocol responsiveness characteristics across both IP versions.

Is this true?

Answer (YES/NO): NO